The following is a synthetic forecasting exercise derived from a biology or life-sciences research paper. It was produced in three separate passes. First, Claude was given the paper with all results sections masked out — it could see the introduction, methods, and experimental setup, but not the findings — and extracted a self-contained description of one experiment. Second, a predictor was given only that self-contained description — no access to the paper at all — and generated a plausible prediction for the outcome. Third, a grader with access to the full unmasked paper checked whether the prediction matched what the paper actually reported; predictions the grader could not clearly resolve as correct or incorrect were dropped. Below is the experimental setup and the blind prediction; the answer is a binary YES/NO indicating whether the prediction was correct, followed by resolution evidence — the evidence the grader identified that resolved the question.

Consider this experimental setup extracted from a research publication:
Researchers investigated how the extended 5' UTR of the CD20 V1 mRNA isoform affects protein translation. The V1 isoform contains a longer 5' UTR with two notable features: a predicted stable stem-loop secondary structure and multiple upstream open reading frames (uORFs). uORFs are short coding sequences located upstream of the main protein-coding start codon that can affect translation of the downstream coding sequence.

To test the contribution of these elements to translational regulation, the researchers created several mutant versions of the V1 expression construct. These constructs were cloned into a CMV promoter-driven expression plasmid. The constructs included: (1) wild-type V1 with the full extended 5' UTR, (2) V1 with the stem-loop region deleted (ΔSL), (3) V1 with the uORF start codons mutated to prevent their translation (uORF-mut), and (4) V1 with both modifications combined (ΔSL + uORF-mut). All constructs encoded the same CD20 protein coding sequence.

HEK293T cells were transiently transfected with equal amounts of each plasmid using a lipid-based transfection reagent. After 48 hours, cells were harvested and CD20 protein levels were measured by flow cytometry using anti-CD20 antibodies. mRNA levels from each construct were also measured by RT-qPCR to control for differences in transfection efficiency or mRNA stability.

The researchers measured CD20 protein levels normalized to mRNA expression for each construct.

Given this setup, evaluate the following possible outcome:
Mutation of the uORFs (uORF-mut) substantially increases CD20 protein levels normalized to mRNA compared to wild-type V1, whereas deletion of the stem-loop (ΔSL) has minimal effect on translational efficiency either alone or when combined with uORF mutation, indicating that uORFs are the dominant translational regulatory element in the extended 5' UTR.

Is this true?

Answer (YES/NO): NO